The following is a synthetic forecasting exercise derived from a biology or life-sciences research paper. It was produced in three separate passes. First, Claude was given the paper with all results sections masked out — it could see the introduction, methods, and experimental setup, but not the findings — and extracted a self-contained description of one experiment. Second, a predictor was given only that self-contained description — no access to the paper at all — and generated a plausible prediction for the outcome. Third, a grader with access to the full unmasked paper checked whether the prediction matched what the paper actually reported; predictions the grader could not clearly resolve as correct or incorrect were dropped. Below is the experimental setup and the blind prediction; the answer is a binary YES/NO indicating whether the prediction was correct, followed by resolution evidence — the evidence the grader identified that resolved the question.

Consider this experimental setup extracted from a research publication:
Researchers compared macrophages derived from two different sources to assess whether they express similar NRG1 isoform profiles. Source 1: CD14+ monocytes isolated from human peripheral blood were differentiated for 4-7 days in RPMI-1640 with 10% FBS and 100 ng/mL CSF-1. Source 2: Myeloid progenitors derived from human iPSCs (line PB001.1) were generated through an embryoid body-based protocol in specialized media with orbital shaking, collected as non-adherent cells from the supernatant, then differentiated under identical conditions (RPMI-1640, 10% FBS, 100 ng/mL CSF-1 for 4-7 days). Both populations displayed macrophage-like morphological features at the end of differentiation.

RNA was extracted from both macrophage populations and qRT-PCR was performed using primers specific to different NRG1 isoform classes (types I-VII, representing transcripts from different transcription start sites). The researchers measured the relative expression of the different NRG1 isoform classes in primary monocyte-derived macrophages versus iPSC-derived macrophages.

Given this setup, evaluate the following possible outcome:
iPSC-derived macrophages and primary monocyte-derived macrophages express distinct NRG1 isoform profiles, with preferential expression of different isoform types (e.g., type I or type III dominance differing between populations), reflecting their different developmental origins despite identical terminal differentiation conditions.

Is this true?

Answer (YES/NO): NO